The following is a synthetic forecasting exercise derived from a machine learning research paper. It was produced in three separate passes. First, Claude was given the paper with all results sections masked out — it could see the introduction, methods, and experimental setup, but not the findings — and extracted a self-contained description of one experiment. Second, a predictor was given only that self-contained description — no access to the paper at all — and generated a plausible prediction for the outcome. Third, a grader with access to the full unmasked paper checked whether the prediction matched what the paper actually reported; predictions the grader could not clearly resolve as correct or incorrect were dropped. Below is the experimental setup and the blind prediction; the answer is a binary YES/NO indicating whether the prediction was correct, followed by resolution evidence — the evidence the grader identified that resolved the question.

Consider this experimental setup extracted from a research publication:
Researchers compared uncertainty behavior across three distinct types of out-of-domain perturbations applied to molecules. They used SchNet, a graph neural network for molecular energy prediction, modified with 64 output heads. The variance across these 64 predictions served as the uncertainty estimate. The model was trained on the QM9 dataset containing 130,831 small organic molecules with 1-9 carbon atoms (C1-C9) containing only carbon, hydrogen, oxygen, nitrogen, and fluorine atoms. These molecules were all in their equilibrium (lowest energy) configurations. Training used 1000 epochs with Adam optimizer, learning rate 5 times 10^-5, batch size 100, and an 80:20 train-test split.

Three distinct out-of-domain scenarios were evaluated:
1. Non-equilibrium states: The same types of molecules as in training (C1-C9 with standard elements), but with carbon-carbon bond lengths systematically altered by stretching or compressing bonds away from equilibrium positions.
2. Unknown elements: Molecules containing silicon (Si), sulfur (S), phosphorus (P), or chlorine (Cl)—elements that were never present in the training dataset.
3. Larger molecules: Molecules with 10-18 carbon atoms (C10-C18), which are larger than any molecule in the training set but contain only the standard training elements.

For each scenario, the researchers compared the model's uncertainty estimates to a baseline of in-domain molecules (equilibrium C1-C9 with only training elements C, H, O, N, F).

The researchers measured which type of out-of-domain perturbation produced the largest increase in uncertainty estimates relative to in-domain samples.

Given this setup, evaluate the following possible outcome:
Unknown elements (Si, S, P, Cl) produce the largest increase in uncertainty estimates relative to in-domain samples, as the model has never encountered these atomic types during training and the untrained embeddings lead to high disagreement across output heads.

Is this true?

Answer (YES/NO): YES